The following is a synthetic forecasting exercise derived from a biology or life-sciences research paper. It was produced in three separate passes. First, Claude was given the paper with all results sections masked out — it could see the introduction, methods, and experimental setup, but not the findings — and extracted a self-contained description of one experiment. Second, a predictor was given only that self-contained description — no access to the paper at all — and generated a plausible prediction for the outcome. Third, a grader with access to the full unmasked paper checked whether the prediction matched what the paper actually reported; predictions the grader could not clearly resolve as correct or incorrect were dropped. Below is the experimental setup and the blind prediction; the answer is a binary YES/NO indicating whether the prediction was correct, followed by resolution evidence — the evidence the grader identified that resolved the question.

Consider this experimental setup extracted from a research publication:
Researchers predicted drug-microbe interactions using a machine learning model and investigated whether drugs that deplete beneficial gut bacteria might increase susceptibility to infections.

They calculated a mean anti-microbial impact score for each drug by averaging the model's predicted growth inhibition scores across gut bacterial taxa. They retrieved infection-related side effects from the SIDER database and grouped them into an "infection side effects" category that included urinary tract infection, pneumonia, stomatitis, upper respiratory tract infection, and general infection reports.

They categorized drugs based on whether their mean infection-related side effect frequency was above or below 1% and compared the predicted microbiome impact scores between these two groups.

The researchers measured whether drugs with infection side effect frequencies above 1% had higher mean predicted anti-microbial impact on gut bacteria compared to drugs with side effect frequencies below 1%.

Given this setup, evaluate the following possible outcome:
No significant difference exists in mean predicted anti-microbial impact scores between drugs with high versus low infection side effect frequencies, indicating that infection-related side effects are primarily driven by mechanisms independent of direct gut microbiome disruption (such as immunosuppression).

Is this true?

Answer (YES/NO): NO